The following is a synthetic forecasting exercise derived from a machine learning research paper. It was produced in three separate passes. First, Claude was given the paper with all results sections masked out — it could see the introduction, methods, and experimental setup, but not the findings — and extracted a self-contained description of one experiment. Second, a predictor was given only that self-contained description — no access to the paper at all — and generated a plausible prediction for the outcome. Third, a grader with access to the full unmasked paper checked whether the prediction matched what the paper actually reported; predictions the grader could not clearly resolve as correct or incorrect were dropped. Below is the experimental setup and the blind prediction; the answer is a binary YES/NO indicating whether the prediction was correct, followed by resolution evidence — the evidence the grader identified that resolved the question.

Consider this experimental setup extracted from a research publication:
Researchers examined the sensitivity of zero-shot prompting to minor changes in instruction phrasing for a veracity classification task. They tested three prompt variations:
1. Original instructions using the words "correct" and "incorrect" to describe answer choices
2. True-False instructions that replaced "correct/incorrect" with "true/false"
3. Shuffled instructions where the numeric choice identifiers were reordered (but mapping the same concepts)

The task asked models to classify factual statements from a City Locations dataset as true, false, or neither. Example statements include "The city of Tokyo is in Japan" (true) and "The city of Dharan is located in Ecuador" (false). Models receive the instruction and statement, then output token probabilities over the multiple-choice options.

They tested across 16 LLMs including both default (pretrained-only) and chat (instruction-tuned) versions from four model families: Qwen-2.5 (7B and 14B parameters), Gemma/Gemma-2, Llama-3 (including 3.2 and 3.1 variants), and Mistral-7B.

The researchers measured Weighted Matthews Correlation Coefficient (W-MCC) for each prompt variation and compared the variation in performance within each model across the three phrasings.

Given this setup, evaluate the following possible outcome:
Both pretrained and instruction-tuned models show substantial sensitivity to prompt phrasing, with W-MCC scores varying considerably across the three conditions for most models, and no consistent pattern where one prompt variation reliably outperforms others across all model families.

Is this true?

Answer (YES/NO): NO